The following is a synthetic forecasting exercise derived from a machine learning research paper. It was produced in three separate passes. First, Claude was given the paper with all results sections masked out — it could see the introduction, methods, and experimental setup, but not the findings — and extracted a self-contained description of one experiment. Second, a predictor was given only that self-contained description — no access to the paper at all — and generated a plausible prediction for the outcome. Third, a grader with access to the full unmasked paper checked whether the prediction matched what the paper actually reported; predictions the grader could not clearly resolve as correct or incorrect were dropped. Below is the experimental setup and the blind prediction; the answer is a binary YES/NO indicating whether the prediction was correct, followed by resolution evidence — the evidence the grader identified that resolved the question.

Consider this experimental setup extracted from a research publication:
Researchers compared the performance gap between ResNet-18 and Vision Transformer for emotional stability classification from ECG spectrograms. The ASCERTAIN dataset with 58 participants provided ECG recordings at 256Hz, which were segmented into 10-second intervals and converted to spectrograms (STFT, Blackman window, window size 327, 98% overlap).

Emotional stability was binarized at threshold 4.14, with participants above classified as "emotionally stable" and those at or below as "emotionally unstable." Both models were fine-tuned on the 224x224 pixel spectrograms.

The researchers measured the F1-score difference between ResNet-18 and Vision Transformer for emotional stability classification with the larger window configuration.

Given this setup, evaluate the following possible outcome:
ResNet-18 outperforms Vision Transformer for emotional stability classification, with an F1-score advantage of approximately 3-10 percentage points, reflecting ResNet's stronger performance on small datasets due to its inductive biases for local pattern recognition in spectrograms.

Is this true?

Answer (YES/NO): YES